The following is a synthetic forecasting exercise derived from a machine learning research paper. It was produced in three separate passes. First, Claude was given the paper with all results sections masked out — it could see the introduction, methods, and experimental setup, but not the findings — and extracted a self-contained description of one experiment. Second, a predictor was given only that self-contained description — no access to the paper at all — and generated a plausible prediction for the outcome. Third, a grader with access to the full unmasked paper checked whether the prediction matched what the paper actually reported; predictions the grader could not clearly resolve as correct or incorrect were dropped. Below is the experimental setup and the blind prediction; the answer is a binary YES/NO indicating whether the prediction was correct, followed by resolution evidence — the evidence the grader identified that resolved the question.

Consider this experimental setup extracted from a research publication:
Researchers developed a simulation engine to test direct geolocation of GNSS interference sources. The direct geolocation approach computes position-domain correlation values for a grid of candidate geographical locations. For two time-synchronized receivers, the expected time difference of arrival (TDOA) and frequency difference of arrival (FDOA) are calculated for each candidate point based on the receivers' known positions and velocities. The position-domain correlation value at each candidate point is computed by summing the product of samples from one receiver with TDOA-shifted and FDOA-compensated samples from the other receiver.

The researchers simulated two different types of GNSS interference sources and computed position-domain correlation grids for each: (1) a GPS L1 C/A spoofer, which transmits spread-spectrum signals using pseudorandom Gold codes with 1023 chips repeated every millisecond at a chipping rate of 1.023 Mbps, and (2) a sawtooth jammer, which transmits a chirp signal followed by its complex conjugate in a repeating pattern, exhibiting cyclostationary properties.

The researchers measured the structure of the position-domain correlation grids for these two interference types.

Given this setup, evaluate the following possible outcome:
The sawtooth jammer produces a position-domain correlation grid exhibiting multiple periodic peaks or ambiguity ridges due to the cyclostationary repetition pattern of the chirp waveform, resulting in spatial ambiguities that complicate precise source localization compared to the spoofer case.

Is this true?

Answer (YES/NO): YES